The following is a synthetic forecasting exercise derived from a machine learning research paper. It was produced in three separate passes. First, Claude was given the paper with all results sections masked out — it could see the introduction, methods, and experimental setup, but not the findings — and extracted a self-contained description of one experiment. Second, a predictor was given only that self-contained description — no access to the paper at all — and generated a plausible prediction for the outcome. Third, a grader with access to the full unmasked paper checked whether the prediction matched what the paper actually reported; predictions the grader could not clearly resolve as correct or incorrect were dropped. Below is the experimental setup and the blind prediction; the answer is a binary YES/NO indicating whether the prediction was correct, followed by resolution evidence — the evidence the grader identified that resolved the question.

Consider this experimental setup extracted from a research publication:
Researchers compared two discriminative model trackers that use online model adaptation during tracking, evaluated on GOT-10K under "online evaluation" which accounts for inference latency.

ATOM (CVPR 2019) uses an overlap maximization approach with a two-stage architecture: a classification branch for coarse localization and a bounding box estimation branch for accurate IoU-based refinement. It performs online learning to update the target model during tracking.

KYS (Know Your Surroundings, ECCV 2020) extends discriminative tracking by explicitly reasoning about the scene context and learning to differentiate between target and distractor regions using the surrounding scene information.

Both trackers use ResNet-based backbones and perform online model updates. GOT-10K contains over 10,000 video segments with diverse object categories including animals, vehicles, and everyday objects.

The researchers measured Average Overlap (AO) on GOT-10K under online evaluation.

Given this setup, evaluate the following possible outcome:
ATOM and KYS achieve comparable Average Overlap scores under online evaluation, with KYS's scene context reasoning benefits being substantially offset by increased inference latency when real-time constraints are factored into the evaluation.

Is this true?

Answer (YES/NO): NO